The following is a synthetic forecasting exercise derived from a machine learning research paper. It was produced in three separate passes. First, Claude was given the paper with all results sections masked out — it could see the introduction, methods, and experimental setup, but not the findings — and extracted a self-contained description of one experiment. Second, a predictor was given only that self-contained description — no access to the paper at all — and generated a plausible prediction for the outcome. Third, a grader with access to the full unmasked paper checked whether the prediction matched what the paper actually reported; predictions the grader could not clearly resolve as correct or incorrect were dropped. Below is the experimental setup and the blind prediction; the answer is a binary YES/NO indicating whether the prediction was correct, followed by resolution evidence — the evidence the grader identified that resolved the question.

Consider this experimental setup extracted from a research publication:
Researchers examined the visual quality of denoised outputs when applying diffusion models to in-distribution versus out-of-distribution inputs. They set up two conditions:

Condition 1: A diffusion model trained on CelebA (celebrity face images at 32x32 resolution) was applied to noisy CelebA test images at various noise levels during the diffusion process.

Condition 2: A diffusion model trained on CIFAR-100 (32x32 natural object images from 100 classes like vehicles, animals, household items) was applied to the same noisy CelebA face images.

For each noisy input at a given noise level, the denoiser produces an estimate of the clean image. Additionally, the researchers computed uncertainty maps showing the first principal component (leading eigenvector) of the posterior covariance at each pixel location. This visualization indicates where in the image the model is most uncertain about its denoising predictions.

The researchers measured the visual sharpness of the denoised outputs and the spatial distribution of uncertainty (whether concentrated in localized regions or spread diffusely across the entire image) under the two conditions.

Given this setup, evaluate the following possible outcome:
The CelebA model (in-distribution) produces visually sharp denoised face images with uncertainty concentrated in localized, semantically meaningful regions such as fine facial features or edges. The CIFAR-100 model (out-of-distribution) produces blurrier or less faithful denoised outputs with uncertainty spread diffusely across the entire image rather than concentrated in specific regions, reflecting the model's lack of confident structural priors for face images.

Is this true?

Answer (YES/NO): YES